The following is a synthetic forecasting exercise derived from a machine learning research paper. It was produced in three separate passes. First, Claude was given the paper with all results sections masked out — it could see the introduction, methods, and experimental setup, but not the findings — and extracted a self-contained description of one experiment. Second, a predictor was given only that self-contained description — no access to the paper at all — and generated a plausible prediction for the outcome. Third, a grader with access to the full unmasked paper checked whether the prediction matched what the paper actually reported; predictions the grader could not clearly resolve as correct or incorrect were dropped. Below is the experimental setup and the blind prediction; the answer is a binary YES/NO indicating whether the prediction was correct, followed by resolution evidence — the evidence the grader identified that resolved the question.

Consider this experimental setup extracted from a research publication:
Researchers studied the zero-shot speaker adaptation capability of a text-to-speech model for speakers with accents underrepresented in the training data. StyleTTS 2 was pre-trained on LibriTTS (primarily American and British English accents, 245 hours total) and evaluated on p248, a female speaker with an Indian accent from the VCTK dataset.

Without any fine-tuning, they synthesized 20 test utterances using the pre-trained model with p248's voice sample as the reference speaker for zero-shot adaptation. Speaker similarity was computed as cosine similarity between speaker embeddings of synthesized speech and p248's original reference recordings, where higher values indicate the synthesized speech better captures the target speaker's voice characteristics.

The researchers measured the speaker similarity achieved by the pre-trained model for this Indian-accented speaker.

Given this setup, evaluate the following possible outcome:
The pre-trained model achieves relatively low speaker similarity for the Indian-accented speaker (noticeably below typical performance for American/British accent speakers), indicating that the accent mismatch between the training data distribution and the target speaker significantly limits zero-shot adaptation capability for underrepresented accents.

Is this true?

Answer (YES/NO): YES